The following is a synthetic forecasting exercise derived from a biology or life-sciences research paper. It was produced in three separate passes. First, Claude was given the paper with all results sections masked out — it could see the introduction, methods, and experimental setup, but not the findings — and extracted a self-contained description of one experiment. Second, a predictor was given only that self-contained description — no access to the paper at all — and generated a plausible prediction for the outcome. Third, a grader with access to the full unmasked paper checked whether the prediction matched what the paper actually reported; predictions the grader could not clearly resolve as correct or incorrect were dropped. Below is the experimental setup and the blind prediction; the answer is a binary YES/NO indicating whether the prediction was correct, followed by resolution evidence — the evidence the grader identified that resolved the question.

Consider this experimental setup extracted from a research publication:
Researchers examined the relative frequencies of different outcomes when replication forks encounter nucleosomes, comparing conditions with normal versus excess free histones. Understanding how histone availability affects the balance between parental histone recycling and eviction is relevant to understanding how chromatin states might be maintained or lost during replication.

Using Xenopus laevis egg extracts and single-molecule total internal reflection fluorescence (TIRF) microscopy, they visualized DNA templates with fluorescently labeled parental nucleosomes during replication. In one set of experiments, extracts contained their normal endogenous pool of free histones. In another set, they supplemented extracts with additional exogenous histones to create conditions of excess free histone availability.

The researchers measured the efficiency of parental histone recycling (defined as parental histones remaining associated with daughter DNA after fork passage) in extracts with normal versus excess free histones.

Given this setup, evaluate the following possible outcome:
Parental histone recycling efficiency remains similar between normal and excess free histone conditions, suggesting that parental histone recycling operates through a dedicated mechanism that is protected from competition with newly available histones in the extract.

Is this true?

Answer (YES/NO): NO